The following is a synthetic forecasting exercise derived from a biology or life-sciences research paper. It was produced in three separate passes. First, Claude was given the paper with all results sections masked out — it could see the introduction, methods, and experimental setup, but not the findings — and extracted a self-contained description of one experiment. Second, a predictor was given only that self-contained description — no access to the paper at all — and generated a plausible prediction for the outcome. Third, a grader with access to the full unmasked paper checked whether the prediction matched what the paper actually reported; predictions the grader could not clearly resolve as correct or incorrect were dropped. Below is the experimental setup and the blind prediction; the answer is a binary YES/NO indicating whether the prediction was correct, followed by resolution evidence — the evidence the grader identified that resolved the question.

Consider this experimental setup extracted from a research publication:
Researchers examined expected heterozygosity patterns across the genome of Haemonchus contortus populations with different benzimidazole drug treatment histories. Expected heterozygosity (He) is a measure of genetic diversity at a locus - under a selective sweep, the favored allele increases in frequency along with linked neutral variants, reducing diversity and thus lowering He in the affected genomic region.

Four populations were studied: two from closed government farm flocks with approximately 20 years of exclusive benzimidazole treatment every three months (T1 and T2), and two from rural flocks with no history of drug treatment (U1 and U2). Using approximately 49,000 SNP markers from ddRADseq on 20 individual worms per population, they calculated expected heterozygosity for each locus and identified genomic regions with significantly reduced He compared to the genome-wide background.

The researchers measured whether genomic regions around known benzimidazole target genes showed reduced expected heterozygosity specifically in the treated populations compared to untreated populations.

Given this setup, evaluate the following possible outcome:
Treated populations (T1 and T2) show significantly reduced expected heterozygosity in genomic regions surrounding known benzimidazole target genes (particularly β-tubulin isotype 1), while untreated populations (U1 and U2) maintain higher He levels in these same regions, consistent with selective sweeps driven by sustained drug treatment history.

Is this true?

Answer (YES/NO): YES